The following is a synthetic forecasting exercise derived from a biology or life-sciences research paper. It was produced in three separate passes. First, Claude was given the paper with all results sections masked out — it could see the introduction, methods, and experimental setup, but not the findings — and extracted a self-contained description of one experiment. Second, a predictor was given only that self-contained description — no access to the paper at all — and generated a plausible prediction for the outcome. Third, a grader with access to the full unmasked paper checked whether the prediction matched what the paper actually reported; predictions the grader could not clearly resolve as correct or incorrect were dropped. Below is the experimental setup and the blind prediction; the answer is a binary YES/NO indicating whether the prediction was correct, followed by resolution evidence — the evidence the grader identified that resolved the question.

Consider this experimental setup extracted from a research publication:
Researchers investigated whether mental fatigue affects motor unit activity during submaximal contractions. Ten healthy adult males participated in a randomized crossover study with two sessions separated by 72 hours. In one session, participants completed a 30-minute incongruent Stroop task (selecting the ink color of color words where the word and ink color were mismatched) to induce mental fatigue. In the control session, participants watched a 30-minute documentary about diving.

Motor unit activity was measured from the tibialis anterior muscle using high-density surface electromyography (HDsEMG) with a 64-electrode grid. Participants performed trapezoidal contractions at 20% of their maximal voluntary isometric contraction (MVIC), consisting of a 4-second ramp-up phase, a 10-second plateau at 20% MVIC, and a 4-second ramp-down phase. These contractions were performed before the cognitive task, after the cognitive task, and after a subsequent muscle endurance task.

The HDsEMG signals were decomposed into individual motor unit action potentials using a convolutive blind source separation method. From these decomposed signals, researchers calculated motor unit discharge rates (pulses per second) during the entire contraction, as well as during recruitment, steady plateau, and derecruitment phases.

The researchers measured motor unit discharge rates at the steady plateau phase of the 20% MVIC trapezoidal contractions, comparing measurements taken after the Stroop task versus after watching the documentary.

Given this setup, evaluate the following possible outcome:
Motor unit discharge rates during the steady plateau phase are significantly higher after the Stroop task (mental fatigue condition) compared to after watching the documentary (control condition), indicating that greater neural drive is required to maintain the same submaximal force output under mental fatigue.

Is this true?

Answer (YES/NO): NO